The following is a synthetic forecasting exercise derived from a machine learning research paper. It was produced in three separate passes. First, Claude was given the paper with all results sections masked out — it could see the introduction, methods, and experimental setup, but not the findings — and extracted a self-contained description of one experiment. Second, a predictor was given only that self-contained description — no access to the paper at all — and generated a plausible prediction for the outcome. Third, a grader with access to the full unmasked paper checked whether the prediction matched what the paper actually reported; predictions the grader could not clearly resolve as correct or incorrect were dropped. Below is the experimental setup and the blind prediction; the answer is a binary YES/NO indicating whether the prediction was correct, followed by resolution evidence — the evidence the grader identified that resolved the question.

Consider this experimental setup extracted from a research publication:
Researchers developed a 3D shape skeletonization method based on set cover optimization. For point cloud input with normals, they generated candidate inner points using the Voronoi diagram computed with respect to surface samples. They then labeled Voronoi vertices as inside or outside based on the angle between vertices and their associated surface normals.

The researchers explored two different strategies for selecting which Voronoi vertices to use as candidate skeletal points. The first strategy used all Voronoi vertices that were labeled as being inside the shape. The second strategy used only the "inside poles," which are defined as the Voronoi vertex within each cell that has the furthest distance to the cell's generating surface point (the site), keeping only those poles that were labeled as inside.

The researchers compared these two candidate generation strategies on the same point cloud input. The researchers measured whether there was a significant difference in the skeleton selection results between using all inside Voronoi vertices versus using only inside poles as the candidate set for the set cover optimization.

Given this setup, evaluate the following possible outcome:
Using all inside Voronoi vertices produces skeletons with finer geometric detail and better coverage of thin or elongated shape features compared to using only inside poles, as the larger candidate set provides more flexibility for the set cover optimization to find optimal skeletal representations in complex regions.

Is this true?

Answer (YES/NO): NO